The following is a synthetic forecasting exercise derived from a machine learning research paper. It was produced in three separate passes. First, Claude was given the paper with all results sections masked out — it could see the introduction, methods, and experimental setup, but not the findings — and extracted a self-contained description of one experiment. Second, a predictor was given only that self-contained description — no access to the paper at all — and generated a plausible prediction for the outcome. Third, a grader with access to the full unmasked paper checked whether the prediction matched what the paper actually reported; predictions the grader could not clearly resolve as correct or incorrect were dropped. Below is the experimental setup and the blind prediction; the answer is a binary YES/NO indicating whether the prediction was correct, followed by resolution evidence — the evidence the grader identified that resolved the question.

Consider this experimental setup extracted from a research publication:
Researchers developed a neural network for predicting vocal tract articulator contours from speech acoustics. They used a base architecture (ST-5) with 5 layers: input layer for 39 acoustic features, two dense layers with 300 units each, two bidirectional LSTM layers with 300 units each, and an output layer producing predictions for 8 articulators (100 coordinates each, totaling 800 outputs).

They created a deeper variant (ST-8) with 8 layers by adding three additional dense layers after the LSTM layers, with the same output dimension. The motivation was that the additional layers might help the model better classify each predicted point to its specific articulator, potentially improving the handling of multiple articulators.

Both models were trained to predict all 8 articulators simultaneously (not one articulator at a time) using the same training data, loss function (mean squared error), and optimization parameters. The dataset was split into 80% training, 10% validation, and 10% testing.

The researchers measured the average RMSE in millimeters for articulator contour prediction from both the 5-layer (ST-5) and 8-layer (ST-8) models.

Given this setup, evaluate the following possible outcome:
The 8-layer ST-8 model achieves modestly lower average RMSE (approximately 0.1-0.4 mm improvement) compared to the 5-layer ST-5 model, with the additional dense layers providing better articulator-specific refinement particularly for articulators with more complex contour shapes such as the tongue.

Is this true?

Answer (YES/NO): NO